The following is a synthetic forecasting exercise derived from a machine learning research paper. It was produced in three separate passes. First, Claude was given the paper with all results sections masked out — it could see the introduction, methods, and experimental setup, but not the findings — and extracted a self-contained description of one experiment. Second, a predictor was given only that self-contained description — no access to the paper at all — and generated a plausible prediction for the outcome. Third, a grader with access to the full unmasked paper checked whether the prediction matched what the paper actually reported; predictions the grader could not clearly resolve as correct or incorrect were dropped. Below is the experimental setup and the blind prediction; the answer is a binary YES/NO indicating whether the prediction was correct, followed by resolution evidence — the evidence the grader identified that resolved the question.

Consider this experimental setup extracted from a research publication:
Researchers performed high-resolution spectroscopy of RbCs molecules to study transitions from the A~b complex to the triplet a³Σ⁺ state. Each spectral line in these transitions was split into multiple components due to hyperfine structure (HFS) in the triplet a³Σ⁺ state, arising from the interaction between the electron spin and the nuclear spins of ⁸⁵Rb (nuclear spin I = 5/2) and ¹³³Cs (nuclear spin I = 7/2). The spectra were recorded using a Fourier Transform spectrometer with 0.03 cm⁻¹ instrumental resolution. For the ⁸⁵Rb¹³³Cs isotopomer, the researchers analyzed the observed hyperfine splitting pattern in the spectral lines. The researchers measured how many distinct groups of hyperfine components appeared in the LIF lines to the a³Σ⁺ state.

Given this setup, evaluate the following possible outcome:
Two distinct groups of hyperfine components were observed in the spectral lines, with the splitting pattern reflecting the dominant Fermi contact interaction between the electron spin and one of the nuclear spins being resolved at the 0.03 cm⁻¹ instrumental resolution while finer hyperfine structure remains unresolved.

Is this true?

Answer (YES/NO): NO